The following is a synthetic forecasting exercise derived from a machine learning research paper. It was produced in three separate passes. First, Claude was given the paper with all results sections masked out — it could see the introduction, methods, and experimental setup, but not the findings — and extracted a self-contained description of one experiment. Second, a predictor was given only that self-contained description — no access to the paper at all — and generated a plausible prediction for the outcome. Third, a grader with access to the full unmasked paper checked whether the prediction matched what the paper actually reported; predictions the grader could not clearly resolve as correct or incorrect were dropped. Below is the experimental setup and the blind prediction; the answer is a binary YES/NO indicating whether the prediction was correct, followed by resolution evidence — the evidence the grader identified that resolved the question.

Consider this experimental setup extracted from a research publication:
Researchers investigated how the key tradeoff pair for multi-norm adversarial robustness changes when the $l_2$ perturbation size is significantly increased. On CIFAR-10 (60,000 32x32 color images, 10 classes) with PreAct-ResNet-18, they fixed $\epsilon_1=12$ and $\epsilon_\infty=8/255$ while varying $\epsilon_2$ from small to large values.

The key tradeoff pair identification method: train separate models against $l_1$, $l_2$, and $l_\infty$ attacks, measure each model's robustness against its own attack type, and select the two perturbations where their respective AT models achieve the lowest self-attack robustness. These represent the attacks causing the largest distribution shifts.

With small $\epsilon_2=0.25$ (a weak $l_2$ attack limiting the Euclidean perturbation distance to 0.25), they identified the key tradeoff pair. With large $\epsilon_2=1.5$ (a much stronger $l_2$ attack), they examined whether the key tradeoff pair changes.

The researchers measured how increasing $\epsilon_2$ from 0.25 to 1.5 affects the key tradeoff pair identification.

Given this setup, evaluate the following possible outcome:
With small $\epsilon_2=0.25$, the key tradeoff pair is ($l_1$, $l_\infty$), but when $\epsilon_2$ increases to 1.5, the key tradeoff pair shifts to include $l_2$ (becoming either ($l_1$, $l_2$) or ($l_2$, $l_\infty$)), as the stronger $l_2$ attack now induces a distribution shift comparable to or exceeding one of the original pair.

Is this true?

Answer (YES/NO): YES